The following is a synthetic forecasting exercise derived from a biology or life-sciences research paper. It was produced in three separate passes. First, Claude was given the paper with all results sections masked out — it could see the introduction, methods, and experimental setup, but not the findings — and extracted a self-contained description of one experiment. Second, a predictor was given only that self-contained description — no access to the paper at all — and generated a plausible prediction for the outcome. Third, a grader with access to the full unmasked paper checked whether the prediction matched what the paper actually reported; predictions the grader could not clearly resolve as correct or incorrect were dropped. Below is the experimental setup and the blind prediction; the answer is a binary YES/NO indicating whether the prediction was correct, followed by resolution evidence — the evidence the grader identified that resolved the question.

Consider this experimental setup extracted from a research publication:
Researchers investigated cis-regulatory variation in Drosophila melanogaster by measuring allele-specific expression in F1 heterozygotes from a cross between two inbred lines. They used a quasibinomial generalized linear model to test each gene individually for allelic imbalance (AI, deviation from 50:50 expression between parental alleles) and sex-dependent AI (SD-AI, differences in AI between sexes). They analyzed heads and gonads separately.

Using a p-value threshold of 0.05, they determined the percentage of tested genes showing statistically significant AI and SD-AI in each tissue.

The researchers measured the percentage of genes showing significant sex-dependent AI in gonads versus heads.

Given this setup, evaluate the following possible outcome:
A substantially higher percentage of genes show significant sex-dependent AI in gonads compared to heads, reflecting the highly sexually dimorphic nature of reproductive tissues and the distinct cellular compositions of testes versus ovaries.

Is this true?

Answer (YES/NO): YES